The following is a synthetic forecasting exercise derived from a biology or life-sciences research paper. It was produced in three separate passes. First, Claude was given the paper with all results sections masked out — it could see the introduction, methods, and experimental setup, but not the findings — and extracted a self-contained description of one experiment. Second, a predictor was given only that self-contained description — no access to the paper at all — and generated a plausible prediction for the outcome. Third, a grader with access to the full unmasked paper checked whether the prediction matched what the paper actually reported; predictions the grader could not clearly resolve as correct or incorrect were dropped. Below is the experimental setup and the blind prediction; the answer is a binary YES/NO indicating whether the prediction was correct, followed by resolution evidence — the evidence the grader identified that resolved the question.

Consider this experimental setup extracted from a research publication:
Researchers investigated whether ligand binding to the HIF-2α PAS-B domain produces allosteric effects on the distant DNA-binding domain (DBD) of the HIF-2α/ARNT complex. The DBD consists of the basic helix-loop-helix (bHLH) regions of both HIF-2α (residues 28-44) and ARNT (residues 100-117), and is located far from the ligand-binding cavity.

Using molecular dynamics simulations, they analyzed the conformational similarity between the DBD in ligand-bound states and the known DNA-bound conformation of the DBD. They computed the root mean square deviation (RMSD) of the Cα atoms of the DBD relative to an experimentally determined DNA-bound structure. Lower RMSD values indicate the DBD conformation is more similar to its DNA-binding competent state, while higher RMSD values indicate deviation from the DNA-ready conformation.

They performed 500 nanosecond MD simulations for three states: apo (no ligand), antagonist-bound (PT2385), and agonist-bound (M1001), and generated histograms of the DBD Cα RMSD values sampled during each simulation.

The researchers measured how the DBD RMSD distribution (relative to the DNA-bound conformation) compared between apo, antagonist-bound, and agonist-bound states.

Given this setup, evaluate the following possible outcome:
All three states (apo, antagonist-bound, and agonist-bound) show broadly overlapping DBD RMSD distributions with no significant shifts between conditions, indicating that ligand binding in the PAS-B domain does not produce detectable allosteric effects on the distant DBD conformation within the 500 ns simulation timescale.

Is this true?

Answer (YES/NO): NO